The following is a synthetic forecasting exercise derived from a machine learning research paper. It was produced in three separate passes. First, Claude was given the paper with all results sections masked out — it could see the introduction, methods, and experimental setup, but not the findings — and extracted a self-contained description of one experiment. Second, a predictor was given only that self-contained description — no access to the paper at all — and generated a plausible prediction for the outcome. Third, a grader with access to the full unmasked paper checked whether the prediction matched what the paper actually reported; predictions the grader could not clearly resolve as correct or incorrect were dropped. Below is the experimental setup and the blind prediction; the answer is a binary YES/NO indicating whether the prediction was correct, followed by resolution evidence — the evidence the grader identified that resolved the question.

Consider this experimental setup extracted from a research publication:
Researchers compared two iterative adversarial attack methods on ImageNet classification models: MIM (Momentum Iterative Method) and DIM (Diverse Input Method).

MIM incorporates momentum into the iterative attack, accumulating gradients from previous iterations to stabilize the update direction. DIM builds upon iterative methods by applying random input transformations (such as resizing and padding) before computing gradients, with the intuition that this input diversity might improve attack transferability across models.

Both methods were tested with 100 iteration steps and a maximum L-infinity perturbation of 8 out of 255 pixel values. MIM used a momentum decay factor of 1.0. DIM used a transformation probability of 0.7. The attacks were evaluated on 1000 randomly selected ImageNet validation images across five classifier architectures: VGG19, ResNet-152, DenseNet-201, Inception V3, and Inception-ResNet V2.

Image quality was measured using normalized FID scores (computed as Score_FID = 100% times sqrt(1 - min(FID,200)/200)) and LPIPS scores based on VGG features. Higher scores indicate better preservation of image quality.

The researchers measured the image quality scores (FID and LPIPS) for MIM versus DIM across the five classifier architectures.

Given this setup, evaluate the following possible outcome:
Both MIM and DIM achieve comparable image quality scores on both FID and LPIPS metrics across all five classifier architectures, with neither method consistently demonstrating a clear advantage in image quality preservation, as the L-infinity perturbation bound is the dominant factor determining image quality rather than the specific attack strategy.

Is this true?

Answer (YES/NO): NO